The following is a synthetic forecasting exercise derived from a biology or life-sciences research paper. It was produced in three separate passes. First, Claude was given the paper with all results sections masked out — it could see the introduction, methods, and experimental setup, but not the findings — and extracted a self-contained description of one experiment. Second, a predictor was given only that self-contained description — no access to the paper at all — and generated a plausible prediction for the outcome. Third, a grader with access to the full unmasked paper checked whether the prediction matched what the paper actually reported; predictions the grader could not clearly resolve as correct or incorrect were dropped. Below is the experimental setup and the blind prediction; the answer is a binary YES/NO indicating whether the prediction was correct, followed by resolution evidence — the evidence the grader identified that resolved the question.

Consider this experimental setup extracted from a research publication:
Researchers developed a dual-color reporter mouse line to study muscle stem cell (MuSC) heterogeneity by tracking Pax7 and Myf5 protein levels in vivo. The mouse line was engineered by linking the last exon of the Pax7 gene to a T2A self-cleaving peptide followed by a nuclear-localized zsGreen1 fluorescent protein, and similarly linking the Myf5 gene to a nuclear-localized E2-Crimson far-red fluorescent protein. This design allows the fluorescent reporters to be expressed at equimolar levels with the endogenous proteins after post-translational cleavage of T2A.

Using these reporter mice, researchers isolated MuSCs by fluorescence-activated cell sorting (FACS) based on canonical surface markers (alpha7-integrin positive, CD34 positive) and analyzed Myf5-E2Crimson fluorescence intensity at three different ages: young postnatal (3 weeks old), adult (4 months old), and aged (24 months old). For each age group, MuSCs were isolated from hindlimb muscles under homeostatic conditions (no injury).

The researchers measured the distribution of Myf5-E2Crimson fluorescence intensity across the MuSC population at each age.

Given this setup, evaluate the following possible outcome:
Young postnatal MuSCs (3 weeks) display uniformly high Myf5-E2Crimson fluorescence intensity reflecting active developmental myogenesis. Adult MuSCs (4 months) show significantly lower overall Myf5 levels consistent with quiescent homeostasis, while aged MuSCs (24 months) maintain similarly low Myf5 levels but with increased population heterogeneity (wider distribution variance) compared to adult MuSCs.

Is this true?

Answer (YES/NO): NO